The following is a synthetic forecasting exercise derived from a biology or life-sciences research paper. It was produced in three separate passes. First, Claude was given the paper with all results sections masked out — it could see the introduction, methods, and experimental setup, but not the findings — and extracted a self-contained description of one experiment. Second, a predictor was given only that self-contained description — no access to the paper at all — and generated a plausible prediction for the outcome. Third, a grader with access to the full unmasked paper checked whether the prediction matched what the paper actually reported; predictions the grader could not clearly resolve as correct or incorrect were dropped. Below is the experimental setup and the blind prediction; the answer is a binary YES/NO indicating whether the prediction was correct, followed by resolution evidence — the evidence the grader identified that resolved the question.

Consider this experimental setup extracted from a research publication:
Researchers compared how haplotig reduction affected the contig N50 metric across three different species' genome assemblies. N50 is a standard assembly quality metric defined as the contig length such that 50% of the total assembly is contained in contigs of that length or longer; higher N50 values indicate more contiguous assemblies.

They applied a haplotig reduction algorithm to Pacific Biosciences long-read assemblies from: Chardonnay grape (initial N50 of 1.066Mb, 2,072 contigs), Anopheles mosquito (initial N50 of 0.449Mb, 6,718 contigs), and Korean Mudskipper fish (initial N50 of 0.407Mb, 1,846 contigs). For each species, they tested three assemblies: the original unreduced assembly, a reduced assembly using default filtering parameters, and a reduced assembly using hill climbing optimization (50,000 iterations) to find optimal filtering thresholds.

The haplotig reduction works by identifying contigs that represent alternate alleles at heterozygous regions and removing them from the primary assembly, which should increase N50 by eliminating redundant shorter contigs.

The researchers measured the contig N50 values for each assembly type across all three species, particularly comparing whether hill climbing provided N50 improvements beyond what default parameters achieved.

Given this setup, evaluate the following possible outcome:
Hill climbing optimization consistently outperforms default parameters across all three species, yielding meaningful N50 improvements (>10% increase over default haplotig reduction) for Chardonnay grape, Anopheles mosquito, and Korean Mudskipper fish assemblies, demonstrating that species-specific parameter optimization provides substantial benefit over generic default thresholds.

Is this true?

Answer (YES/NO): NO